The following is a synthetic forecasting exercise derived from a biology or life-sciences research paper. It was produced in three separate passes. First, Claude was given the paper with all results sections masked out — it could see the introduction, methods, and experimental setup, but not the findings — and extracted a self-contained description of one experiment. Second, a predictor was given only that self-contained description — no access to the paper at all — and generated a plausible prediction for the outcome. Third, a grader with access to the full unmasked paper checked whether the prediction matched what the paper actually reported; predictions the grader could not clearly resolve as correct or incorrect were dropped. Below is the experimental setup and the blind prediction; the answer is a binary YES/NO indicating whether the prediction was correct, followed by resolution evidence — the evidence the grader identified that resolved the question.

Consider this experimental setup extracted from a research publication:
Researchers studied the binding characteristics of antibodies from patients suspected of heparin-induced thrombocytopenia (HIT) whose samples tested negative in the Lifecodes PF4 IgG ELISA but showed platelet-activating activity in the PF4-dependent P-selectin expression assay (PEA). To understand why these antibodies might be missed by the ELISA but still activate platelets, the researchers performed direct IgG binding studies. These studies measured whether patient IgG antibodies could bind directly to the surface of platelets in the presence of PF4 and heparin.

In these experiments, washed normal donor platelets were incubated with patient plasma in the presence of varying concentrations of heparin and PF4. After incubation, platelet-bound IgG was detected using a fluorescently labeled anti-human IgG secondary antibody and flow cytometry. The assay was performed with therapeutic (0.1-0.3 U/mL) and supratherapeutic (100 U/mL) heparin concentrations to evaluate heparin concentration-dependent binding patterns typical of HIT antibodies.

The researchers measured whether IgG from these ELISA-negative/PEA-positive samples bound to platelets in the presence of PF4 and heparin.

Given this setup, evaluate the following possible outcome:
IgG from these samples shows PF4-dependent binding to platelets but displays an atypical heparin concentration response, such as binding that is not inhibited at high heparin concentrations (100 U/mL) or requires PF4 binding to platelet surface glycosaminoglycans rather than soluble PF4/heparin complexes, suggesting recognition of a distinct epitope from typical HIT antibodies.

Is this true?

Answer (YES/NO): NO